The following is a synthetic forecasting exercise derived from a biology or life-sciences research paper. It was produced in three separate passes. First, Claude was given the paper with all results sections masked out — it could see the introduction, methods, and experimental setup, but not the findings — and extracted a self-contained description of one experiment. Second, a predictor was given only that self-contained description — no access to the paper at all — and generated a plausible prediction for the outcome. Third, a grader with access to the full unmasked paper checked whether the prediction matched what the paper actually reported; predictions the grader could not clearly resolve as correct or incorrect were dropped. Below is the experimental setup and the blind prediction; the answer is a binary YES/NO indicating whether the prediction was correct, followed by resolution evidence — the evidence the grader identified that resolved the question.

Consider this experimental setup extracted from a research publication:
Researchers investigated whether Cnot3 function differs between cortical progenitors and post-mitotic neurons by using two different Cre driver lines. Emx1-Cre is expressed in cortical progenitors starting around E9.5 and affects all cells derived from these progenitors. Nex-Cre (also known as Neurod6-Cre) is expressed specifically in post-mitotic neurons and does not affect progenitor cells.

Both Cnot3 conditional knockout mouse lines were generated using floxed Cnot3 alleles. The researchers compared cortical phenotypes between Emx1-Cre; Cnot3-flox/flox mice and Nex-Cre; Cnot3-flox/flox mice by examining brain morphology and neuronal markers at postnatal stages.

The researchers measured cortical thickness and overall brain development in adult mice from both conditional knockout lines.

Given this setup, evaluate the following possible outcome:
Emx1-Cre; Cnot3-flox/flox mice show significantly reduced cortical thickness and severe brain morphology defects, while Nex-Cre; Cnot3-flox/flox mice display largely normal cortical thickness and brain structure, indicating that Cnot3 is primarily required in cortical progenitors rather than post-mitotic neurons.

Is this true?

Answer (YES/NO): NO